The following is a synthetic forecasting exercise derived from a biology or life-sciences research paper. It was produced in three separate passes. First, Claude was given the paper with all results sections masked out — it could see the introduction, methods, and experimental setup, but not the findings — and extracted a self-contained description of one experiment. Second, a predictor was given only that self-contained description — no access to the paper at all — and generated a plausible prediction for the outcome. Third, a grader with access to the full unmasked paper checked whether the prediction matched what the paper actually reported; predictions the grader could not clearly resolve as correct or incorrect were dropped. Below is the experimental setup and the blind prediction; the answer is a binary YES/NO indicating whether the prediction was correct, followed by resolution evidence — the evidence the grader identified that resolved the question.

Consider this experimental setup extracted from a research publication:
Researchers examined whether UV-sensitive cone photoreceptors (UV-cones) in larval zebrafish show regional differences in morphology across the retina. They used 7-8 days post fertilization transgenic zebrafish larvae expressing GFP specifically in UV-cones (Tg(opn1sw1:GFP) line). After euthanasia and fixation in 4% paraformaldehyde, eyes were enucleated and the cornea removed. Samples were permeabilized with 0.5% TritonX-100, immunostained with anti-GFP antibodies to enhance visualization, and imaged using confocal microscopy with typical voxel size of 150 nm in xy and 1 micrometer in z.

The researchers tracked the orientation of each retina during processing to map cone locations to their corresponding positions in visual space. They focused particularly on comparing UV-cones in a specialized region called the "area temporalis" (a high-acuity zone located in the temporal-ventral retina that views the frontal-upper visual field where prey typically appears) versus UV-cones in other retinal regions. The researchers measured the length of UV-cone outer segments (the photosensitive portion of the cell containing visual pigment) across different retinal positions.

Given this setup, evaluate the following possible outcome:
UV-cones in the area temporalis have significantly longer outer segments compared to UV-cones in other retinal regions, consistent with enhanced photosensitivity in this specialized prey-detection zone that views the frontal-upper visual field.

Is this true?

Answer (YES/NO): YES